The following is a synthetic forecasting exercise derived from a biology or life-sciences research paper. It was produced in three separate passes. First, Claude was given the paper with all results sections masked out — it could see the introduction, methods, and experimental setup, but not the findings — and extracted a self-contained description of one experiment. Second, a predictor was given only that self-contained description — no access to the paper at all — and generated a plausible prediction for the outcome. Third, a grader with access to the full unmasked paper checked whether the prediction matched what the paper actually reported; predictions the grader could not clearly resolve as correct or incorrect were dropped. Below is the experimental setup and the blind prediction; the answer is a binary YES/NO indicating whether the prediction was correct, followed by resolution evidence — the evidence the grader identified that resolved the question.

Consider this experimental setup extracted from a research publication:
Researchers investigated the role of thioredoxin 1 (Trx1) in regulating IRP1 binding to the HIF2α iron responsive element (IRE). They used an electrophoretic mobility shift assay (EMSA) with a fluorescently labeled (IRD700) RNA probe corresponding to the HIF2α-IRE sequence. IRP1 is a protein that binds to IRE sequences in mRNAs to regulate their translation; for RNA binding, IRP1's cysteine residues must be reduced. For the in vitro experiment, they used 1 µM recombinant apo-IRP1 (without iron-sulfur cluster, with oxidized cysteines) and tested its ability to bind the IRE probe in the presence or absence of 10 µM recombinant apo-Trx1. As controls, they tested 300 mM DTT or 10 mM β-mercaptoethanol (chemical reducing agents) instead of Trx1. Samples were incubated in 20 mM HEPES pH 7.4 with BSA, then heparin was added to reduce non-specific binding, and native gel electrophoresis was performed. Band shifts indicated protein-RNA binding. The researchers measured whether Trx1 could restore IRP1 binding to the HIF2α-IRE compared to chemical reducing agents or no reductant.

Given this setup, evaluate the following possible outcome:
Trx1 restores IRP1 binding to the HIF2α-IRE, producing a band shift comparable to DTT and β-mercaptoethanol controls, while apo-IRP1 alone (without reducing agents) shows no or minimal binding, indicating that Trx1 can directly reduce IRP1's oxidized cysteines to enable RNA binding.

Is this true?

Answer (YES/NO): YES